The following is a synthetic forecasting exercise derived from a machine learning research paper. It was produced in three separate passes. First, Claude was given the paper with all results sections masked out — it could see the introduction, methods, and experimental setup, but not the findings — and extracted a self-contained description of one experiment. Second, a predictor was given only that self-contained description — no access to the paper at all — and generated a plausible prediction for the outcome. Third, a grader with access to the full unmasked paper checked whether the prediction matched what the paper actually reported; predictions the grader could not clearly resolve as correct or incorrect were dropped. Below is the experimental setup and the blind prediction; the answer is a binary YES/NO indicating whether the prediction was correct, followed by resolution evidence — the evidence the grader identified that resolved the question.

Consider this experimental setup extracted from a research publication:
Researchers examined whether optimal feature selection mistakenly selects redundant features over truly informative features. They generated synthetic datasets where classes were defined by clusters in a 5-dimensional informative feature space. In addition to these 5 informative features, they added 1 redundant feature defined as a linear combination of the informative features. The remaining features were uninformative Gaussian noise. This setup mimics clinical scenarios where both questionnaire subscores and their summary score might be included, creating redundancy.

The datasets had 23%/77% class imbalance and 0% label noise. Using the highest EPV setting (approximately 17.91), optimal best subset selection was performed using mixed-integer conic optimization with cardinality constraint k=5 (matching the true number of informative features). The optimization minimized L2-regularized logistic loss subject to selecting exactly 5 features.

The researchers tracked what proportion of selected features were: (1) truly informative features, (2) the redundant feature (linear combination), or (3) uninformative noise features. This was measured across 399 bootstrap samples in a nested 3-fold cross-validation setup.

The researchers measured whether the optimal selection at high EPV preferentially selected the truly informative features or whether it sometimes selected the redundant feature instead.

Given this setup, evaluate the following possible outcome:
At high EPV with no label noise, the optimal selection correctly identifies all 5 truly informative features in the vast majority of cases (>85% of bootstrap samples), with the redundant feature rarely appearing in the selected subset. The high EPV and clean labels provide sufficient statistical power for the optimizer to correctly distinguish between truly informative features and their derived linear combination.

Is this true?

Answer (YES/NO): NO